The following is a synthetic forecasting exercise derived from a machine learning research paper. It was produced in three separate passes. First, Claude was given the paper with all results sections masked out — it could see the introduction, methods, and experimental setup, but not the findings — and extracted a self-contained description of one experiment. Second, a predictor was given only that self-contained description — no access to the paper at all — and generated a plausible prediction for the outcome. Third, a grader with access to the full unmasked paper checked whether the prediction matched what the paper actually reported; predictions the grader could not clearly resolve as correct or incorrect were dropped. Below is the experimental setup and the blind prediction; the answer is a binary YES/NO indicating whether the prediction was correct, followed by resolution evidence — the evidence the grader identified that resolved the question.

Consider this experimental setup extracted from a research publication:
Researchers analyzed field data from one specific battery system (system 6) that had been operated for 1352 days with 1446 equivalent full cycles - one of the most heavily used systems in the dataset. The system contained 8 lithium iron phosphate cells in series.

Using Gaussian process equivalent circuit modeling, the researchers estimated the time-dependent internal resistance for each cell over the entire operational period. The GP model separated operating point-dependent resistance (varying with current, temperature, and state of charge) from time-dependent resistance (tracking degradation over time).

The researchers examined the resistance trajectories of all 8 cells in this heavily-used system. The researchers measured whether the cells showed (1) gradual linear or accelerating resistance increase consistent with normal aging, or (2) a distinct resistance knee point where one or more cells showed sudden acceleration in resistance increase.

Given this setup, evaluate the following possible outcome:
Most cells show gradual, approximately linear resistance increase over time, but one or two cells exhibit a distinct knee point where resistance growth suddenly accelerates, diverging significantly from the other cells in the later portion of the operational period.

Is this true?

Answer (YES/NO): YES